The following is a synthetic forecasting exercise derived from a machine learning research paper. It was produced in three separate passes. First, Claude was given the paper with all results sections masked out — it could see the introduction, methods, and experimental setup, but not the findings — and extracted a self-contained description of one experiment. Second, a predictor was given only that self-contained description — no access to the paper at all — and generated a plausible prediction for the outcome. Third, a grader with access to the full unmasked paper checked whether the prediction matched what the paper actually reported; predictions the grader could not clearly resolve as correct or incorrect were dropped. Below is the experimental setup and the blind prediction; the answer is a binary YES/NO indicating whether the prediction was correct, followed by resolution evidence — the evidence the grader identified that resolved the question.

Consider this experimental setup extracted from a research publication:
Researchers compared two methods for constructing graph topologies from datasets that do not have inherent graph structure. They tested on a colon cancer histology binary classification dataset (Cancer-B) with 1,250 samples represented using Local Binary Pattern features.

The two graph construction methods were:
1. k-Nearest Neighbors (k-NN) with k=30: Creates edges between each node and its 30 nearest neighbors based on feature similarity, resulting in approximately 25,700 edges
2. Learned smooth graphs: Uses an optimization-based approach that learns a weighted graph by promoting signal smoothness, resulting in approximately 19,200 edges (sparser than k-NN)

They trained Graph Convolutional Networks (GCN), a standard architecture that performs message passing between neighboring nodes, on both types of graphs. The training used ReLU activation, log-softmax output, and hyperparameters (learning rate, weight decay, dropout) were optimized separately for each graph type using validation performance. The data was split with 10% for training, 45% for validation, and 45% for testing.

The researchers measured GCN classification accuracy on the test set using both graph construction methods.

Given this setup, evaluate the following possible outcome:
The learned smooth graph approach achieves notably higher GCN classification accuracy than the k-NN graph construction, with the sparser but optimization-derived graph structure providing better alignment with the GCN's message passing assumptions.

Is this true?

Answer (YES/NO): YES